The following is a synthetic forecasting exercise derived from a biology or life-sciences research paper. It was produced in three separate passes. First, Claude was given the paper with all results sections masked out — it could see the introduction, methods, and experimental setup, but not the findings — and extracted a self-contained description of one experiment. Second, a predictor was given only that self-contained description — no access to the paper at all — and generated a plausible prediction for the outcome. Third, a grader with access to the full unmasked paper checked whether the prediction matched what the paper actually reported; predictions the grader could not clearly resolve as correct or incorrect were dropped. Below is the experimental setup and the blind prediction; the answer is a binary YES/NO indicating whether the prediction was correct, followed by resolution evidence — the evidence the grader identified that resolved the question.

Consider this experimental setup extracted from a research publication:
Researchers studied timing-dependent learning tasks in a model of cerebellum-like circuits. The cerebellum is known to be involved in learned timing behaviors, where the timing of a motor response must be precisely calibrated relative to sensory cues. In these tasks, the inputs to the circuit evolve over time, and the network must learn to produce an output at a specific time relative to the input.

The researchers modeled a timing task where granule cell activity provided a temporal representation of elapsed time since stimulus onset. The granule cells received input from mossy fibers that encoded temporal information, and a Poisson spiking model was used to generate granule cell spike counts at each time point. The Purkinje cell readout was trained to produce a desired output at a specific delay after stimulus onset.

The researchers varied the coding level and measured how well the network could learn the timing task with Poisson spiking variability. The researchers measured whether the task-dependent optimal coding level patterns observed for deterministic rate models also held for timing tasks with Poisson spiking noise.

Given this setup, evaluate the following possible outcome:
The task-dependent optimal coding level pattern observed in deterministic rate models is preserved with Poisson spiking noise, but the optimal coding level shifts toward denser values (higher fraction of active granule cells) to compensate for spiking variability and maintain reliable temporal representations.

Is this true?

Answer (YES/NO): NO